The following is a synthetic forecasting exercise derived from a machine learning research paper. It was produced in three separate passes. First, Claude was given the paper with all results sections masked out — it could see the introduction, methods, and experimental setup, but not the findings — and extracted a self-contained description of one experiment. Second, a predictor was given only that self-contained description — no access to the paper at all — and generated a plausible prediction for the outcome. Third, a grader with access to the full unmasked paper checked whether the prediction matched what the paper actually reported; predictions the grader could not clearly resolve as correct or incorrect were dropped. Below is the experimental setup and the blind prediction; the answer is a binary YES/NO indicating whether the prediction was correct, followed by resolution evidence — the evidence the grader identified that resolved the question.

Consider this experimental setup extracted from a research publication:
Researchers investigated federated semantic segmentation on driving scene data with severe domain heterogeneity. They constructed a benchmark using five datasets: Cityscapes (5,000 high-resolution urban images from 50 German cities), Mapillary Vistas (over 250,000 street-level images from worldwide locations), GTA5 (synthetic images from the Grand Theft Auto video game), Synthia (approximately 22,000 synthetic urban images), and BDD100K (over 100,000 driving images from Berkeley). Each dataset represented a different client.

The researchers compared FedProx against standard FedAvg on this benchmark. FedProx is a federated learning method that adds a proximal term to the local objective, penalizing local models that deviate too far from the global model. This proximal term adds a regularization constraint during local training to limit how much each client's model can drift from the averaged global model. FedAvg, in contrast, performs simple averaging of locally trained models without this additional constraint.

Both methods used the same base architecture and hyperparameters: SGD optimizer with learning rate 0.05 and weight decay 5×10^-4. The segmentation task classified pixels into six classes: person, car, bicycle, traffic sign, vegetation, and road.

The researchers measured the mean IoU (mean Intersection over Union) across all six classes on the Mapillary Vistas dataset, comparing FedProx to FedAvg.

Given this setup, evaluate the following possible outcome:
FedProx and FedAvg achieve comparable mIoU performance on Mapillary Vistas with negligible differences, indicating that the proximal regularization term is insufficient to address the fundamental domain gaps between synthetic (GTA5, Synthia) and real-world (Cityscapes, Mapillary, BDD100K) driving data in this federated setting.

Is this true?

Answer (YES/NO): YES